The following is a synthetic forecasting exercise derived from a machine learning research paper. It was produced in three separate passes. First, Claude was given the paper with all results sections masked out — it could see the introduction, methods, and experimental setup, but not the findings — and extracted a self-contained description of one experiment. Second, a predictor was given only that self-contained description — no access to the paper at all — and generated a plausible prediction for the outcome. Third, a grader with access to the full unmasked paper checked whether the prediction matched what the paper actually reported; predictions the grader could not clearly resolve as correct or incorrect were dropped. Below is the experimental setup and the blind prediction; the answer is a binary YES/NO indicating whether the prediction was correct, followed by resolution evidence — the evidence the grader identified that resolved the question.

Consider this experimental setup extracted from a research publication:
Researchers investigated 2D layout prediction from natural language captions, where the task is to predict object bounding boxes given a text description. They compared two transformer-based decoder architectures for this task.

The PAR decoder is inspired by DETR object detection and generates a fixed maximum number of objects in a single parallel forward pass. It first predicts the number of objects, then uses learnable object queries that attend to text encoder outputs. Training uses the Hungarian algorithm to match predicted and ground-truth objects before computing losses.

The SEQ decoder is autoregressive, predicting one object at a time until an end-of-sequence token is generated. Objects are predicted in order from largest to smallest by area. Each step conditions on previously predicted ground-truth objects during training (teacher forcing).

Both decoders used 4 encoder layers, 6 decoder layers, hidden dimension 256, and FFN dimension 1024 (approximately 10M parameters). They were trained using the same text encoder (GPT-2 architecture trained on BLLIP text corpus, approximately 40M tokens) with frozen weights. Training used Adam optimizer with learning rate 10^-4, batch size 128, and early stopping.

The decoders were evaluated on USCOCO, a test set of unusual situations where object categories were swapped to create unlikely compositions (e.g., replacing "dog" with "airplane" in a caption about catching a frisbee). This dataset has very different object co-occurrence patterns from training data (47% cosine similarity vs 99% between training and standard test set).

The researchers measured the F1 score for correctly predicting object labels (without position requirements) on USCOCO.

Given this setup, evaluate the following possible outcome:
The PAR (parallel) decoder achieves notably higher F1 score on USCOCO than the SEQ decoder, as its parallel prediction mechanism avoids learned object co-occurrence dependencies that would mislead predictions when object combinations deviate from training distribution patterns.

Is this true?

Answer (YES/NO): YES